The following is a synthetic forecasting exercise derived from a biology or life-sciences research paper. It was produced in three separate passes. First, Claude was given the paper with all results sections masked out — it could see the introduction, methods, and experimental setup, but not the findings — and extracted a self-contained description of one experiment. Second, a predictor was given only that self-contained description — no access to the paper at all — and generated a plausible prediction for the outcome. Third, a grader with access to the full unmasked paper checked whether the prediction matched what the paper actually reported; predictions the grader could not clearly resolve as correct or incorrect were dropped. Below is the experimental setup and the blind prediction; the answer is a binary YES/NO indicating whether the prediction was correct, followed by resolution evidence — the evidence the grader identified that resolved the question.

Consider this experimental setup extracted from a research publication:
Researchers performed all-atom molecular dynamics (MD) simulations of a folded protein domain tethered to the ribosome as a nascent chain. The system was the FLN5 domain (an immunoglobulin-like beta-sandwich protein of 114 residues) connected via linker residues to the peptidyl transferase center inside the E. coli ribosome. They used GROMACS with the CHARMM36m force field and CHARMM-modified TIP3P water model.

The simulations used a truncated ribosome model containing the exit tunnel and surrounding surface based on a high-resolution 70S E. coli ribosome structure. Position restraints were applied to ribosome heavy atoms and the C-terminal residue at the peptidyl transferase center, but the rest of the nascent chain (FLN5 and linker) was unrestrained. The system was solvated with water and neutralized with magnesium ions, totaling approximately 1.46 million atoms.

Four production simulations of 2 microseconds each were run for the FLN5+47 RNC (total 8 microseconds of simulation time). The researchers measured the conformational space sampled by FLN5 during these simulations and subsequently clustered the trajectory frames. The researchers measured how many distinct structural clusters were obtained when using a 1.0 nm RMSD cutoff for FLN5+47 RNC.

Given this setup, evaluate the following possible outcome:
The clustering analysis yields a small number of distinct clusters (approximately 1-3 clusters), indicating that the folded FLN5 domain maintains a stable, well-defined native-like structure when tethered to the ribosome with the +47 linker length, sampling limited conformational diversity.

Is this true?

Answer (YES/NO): NO